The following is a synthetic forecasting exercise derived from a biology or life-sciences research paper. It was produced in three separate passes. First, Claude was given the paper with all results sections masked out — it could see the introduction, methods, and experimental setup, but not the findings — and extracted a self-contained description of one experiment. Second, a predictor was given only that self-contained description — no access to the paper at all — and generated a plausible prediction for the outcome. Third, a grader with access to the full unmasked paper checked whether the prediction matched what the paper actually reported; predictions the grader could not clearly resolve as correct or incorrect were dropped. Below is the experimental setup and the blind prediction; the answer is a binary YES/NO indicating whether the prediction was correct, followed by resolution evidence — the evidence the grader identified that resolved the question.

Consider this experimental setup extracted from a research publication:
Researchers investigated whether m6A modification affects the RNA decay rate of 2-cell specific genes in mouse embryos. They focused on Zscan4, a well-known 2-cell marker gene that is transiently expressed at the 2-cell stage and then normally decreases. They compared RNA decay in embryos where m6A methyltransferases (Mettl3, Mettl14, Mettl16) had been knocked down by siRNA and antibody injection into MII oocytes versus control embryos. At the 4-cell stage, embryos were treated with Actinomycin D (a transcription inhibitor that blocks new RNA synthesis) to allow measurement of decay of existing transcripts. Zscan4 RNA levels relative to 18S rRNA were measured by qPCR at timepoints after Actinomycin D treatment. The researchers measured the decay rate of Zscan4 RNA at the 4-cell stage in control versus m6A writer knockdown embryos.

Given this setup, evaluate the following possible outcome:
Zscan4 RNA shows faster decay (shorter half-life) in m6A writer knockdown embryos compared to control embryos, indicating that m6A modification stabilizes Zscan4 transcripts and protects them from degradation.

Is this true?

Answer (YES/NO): NO